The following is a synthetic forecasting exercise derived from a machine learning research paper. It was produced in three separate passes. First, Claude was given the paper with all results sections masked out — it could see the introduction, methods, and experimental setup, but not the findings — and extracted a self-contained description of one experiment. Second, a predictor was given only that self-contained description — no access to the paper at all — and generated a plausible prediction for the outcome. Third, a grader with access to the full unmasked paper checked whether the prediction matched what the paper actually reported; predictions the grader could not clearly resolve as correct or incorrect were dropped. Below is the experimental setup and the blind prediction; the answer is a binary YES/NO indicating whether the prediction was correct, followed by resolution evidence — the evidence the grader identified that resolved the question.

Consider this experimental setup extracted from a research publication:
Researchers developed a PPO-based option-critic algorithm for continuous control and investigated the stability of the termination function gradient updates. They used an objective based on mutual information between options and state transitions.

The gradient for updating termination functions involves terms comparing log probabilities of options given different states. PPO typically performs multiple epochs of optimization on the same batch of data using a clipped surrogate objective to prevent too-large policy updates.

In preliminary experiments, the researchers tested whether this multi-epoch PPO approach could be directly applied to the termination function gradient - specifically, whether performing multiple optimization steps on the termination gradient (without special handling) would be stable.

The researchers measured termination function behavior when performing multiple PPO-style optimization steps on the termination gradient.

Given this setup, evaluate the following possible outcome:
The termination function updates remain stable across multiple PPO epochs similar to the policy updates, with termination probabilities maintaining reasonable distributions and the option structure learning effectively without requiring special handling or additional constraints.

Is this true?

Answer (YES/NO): NO